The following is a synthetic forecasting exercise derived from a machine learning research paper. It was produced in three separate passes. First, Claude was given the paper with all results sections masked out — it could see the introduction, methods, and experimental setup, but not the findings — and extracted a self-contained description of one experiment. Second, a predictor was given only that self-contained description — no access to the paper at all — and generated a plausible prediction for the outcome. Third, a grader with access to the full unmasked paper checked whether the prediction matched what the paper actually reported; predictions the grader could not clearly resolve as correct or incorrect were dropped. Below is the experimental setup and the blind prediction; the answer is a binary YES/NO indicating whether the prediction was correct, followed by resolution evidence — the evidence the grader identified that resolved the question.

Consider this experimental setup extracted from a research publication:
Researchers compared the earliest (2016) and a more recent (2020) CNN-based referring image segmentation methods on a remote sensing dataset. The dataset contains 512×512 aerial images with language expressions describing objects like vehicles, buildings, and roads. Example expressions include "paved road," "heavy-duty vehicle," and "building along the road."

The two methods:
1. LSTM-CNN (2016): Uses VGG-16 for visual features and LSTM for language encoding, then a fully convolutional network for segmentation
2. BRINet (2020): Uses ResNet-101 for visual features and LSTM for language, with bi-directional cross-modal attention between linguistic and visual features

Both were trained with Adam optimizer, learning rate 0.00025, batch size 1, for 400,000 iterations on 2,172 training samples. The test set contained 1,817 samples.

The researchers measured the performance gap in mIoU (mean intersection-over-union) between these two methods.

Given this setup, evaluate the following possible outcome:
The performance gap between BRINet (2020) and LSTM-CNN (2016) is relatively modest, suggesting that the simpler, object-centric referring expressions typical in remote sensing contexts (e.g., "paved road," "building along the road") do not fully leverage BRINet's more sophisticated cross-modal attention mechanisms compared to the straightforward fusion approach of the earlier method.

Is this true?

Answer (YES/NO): NO